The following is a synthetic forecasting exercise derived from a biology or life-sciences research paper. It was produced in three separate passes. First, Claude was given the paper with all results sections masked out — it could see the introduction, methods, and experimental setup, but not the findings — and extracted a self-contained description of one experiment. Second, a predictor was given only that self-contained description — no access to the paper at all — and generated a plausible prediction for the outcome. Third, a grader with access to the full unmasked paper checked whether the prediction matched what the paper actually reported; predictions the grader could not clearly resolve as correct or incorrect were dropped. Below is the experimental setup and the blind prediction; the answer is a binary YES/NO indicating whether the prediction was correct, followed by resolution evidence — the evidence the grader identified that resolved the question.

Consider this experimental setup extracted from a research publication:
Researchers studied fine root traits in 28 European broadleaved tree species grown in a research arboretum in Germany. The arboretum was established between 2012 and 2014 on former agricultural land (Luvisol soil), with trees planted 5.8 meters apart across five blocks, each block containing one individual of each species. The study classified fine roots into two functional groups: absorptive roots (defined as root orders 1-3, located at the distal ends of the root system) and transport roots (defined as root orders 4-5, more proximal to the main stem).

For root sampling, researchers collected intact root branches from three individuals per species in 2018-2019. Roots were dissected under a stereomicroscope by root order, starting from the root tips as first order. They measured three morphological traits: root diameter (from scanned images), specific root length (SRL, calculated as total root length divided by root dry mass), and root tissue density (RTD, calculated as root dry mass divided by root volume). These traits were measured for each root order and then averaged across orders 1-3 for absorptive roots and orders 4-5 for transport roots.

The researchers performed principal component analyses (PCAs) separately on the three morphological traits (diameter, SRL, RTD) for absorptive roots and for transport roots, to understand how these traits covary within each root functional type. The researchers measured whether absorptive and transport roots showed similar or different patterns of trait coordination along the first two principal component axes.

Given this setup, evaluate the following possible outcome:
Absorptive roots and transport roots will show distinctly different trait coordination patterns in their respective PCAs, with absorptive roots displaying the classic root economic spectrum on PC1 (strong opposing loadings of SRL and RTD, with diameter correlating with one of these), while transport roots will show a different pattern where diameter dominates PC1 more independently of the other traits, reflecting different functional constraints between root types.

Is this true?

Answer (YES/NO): NO